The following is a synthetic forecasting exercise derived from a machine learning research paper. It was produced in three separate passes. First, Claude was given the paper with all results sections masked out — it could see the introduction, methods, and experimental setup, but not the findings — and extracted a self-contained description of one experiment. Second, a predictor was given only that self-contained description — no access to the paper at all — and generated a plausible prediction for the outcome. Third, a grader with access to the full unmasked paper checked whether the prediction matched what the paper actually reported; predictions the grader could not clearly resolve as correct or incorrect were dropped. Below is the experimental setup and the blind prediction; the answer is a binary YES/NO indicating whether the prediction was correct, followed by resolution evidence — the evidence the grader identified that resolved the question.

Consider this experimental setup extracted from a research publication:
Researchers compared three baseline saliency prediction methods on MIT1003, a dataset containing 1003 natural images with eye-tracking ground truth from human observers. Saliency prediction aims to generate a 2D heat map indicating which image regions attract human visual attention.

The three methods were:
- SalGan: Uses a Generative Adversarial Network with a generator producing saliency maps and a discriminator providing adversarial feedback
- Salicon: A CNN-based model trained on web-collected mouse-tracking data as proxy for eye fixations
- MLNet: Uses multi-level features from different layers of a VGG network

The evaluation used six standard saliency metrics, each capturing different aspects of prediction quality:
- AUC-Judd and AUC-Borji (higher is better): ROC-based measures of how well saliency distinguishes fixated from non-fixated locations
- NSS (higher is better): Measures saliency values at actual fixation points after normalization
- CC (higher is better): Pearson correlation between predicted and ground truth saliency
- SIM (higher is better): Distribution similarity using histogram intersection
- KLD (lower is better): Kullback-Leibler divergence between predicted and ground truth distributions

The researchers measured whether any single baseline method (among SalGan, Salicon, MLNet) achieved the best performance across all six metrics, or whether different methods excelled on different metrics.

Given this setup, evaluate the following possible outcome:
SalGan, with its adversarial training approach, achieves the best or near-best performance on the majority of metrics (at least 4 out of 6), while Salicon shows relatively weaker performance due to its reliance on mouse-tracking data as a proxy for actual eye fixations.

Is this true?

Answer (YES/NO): NO